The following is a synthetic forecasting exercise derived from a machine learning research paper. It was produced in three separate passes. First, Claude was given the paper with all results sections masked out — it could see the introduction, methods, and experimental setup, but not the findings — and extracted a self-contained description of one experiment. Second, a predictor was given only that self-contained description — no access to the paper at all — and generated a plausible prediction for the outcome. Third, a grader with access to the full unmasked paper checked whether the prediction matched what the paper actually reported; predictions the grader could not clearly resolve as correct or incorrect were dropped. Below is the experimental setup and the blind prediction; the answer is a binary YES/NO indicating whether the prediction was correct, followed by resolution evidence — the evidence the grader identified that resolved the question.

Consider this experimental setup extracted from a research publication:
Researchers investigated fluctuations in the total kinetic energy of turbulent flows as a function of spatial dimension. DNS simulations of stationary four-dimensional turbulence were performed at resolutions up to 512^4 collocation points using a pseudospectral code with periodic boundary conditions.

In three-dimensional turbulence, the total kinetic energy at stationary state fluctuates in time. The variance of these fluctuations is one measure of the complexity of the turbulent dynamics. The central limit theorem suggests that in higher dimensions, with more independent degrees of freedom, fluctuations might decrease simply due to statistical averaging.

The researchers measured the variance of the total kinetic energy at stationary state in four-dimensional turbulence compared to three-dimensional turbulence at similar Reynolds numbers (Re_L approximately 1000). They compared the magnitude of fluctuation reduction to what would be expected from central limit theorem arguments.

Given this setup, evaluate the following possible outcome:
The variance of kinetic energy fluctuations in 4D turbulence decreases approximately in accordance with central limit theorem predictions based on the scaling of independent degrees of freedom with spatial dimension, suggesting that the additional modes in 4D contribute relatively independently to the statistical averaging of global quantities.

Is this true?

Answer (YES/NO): NO